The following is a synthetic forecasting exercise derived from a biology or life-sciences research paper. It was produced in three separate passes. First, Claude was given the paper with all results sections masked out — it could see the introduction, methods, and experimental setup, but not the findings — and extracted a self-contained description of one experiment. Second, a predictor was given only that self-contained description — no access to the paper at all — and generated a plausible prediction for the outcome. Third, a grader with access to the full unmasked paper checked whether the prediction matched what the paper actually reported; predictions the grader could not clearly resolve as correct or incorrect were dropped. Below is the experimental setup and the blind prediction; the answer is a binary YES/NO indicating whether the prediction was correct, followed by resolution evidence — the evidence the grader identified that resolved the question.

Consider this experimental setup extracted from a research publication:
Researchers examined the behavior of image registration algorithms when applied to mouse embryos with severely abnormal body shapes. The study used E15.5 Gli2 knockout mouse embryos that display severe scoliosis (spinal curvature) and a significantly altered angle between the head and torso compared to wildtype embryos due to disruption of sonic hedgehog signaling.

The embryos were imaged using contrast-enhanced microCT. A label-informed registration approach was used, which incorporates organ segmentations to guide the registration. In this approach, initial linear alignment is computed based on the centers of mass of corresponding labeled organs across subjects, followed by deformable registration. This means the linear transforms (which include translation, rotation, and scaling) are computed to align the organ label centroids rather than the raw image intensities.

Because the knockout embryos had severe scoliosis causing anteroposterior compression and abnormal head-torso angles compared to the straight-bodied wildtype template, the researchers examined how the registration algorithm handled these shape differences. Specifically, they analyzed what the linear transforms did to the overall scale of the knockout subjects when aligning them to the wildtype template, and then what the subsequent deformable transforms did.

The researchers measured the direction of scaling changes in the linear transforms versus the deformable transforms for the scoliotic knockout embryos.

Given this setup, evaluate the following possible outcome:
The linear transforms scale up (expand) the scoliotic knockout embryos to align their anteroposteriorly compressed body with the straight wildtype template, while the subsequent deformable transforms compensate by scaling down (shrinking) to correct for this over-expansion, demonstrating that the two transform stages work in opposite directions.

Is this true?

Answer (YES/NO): YES